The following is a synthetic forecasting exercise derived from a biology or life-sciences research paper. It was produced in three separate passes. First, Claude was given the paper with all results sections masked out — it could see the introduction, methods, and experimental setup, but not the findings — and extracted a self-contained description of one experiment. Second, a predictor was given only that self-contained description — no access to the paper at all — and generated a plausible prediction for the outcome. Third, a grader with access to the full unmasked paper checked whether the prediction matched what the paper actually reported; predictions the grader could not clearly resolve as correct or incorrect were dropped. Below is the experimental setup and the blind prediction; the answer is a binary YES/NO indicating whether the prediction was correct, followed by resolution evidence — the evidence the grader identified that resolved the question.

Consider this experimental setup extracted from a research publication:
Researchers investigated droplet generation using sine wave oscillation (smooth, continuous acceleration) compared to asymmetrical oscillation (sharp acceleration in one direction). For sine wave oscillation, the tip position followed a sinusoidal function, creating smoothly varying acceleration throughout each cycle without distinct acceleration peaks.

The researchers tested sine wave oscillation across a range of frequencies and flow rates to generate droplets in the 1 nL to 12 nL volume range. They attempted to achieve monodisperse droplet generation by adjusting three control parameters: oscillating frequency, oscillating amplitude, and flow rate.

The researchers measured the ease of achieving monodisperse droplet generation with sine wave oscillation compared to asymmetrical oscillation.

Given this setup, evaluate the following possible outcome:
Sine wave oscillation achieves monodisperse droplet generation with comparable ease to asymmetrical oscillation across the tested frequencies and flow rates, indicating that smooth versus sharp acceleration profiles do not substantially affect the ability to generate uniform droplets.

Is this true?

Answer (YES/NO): NO